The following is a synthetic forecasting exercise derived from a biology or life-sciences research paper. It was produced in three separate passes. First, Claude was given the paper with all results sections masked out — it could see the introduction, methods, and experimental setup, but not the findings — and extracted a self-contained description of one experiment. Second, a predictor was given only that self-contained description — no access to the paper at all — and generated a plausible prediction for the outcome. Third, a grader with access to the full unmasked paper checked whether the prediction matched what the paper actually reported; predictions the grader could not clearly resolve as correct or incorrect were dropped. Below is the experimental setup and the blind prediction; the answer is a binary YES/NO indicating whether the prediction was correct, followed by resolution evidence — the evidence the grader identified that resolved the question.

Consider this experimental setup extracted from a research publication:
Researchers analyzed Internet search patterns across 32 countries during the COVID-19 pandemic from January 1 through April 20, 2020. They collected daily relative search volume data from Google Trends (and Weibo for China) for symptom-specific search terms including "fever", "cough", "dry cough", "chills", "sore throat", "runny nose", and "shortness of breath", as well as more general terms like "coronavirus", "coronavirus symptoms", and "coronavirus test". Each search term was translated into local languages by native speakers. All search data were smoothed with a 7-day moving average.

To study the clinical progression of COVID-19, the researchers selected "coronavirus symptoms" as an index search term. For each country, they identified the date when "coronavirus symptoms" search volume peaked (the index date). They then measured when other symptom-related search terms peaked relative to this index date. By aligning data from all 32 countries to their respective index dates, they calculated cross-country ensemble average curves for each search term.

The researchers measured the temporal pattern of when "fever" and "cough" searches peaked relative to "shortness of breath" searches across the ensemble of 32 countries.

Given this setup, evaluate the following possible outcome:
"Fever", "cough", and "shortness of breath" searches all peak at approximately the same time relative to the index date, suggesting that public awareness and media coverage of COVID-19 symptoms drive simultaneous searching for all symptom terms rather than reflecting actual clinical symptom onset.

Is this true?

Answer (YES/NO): NO